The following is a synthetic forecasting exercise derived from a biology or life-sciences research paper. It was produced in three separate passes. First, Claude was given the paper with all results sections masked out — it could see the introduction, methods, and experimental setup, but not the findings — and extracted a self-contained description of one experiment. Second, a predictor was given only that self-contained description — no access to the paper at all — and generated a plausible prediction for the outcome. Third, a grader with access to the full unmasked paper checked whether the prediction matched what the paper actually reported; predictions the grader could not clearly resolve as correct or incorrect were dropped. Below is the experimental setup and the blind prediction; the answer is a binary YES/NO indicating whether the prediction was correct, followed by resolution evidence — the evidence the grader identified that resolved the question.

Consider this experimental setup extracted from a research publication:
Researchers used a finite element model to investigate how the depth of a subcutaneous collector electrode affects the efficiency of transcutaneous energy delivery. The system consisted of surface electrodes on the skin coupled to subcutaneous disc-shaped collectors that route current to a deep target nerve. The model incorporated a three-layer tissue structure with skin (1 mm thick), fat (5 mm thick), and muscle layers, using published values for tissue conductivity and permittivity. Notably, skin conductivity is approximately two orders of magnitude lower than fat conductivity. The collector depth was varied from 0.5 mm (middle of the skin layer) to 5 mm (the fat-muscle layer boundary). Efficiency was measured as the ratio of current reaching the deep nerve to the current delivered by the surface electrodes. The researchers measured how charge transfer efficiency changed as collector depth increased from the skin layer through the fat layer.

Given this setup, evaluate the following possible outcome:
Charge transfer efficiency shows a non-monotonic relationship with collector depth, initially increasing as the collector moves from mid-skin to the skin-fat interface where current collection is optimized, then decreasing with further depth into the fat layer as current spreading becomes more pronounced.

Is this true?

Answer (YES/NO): NO